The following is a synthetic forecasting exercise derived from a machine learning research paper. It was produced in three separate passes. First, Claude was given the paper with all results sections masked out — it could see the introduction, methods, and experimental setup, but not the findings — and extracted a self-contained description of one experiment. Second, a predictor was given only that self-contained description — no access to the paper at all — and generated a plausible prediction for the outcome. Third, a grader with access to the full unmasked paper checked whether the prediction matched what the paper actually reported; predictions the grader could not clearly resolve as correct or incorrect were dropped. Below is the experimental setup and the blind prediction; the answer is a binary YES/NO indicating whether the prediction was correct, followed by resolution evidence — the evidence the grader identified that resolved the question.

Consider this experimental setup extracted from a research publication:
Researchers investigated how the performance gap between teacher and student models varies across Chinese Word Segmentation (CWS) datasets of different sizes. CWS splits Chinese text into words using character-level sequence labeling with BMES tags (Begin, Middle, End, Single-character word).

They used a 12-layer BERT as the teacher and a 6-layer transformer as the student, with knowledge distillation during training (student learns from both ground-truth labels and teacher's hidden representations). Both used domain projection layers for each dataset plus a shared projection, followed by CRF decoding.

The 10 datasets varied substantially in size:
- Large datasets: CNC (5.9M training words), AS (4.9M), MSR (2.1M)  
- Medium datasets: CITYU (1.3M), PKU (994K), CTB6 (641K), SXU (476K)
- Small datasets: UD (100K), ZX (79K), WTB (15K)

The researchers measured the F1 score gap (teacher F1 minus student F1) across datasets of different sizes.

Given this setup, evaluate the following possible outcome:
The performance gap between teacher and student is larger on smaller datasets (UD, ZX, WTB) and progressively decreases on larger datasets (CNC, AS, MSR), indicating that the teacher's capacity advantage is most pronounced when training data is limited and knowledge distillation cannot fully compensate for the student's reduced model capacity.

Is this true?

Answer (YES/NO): NO